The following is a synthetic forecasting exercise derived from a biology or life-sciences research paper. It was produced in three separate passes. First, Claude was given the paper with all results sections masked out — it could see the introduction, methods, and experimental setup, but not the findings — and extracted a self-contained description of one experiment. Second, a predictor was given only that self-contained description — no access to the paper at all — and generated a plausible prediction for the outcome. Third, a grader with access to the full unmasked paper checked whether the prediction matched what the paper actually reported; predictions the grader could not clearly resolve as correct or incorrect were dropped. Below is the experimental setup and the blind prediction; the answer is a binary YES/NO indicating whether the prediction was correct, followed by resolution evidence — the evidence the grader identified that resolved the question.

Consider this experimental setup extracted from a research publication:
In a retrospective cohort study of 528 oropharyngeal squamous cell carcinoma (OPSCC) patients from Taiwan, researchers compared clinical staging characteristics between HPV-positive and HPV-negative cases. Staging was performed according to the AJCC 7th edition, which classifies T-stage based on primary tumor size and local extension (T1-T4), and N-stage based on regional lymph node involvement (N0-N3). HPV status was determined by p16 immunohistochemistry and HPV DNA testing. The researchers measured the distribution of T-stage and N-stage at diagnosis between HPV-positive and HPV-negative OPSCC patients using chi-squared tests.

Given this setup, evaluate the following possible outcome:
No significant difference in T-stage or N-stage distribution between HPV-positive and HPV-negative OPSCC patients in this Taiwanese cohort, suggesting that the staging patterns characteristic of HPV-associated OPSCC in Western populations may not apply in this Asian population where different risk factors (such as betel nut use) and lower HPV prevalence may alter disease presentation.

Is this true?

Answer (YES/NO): NO